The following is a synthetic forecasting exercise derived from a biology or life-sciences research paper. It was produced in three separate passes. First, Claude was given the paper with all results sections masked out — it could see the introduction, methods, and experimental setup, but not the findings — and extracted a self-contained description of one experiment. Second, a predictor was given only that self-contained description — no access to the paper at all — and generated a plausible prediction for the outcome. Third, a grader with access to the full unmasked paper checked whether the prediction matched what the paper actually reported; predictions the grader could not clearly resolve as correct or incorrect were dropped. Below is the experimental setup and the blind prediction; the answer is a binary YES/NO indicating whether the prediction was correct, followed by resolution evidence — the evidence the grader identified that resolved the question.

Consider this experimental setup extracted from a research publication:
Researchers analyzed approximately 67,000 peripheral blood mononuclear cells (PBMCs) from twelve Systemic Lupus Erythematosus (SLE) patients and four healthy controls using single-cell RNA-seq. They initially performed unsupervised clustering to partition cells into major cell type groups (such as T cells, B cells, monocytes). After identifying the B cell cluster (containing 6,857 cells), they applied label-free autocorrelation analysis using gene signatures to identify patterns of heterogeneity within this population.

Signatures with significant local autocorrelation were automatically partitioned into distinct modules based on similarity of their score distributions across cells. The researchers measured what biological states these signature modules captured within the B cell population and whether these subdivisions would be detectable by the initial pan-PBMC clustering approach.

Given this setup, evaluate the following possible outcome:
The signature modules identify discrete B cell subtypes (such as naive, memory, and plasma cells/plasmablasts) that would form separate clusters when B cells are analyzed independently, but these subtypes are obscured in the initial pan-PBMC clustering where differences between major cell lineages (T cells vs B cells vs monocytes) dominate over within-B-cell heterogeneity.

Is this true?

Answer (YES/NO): NO